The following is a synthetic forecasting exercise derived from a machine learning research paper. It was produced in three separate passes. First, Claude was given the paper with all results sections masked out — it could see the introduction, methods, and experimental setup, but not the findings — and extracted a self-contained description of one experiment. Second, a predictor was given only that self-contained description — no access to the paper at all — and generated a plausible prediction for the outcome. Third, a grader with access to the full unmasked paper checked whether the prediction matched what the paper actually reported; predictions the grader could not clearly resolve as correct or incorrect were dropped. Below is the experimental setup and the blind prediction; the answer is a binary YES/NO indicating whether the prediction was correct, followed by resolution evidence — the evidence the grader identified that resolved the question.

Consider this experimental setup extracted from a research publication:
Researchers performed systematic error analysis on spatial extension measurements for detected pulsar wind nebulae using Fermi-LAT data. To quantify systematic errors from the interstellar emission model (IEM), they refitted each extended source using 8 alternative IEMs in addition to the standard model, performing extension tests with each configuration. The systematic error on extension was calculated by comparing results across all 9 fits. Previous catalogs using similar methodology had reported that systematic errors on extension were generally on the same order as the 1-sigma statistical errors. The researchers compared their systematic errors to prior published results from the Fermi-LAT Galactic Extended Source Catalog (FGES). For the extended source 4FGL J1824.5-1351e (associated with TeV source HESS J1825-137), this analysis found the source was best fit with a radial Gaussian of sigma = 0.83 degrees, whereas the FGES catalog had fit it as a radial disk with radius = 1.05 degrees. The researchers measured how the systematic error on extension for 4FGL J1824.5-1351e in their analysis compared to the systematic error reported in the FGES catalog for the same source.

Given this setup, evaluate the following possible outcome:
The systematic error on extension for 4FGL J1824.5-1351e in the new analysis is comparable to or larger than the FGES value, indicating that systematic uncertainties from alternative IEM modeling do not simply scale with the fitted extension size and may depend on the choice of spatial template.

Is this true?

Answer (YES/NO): NO